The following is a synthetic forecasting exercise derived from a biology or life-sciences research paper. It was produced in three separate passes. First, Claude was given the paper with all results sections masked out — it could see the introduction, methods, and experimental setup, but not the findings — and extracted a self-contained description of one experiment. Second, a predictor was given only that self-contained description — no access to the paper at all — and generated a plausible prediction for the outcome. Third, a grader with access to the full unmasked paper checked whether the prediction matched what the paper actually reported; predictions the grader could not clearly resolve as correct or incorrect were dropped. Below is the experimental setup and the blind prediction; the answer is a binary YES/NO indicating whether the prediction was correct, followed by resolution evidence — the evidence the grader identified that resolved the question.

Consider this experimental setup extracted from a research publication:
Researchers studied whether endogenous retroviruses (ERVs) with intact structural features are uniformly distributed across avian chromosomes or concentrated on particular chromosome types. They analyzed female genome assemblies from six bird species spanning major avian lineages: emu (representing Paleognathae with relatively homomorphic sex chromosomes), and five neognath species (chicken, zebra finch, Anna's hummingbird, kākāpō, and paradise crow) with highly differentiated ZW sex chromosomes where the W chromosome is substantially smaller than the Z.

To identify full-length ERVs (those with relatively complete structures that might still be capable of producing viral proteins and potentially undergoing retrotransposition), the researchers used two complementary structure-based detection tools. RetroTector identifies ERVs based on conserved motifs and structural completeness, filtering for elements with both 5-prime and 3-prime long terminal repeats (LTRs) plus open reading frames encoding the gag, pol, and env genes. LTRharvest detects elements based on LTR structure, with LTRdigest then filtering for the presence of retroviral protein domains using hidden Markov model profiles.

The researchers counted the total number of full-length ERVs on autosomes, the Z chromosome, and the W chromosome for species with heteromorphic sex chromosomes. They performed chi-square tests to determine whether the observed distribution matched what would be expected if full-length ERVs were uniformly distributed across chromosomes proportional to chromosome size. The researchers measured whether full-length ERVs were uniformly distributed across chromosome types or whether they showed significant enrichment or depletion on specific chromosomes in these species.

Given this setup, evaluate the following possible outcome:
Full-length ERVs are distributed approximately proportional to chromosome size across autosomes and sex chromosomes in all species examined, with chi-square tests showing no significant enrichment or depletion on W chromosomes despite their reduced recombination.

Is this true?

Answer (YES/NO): NO